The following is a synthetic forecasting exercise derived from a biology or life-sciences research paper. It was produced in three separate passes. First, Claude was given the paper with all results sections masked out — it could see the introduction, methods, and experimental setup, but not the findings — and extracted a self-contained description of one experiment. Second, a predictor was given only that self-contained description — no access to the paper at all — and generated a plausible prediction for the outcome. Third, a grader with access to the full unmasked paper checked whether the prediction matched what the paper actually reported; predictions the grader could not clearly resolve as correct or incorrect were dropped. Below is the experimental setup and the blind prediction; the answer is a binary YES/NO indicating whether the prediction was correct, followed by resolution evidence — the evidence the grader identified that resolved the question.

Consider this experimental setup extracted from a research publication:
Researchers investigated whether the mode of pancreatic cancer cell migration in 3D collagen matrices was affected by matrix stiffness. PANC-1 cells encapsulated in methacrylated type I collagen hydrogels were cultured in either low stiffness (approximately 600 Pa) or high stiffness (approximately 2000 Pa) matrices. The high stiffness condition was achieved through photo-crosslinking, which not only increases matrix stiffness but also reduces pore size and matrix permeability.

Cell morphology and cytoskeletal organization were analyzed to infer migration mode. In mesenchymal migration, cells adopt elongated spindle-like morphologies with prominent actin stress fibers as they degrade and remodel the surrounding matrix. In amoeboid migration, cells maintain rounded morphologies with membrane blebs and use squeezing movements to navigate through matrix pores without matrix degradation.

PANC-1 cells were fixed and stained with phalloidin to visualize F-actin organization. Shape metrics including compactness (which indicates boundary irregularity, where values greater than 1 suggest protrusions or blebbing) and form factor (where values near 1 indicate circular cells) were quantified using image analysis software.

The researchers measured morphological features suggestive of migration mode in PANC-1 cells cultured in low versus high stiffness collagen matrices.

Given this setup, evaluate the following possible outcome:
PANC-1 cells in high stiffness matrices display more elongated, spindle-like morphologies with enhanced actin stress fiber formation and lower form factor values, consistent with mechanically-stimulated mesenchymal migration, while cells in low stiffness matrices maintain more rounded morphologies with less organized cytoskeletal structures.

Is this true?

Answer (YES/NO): NO